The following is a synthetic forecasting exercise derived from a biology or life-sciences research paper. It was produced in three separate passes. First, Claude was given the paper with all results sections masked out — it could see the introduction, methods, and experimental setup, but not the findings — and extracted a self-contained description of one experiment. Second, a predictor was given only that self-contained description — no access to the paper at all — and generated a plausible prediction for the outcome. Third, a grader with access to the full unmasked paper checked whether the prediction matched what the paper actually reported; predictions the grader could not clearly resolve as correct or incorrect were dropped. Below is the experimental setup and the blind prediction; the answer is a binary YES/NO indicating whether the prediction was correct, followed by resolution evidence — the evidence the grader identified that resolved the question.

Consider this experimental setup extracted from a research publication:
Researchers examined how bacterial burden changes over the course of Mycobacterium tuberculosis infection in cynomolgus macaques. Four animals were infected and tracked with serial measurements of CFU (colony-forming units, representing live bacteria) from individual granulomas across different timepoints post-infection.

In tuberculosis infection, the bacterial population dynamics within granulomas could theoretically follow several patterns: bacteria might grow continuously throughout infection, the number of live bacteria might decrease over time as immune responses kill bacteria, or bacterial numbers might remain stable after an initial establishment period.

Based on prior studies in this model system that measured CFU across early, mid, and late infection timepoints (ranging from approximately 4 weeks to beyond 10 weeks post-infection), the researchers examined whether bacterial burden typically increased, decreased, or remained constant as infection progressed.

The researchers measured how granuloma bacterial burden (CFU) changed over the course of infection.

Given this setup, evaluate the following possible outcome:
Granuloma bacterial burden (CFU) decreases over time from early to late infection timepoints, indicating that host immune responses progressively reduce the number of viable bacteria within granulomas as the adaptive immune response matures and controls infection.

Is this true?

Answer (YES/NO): YES